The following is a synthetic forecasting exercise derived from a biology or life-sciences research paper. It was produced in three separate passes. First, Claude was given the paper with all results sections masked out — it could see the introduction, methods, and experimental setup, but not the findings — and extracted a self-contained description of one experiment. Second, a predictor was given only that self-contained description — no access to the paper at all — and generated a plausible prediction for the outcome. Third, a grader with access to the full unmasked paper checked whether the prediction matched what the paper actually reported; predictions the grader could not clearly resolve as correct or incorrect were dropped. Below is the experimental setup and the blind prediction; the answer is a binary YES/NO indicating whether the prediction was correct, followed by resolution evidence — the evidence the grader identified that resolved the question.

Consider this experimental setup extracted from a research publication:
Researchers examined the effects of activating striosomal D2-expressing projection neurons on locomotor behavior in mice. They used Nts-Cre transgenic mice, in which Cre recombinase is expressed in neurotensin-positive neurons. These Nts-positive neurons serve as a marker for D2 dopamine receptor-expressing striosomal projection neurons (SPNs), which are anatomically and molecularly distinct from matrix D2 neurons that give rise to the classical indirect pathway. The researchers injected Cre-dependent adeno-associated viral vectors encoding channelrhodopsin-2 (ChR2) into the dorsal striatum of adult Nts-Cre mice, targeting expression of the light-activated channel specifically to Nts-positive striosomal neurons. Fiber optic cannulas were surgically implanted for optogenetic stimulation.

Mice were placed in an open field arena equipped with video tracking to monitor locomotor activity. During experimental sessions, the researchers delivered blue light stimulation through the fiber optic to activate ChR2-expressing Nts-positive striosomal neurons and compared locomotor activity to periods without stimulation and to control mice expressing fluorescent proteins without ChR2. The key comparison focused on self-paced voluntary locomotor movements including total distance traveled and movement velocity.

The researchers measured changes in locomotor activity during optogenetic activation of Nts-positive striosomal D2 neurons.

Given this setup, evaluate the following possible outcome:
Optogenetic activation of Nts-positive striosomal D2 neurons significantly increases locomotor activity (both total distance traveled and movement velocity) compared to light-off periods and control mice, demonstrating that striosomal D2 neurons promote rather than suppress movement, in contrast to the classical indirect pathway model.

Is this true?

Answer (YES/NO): YES